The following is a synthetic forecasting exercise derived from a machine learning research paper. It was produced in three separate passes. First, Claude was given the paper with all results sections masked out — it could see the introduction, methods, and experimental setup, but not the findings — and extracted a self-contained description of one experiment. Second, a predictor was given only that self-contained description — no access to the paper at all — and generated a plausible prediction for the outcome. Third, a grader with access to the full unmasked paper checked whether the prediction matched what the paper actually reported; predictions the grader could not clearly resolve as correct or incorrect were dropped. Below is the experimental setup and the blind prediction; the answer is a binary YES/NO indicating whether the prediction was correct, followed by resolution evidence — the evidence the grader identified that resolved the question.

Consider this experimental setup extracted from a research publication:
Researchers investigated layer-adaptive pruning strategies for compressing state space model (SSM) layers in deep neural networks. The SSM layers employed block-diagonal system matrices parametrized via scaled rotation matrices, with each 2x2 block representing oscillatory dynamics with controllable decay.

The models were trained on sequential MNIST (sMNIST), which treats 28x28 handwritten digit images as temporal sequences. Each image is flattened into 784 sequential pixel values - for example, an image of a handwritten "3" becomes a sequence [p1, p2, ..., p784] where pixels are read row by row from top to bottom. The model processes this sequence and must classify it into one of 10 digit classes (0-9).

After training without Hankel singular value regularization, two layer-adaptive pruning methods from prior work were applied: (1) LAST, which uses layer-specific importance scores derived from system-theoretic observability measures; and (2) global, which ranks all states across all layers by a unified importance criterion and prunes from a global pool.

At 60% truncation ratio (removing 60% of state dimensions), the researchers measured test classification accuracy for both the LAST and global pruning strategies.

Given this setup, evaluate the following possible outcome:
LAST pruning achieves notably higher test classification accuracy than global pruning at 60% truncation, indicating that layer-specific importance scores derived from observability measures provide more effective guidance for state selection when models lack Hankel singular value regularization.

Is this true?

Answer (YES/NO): YES